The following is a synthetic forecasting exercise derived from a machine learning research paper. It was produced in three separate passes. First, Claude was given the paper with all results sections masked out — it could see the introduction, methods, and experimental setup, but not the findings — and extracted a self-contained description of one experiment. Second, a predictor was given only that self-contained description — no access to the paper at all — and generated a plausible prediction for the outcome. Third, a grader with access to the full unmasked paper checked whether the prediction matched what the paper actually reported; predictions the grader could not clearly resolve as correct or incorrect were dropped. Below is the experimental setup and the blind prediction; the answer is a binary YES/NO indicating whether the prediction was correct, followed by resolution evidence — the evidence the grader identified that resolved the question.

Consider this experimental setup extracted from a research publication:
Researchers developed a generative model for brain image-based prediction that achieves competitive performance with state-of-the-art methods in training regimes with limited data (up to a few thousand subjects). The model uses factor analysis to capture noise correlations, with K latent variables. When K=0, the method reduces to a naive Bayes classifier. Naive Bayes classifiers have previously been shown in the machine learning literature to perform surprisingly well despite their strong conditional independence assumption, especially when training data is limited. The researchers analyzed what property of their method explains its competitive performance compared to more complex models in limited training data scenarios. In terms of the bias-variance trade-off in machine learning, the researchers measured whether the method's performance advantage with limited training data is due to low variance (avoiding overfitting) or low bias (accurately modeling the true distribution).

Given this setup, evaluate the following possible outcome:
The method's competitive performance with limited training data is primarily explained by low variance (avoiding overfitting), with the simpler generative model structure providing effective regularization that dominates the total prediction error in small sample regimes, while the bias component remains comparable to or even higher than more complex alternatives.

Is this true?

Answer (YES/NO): YES